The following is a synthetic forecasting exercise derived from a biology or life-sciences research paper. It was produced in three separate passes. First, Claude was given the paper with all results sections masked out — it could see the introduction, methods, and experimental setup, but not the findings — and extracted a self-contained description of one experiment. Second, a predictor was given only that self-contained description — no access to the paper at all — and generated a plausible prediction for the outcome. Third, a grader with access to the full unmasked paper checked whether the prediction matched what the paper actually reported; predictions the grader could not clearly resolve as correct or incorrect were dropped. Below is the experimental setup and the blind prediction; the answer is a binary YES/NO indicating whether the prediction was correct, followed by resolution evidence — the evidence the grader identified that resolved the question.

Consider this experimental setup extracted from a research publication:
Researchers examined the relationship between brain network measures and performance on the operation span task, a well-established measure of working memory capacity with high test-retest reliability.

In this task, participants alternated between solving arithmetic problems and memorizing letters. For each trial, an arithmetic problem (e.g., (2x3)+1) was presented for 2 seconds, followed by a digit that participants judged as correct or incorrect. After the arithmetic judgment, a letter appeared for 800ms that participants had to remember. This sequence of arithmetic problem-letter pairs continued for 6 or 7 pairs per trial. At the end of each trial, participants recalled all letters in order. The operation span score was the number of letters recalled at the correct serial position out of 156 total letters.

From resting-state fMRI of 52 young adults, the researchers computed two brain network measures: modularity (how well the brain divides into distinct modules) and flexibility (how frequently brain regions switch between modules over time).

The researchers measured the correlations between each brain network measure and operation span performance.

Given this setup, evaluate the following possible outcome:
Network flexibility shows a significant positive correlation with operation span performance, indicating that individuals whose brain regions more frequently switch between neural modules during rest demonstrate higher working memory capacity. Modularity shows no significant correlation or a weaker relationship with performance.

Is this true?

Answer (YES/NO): YES